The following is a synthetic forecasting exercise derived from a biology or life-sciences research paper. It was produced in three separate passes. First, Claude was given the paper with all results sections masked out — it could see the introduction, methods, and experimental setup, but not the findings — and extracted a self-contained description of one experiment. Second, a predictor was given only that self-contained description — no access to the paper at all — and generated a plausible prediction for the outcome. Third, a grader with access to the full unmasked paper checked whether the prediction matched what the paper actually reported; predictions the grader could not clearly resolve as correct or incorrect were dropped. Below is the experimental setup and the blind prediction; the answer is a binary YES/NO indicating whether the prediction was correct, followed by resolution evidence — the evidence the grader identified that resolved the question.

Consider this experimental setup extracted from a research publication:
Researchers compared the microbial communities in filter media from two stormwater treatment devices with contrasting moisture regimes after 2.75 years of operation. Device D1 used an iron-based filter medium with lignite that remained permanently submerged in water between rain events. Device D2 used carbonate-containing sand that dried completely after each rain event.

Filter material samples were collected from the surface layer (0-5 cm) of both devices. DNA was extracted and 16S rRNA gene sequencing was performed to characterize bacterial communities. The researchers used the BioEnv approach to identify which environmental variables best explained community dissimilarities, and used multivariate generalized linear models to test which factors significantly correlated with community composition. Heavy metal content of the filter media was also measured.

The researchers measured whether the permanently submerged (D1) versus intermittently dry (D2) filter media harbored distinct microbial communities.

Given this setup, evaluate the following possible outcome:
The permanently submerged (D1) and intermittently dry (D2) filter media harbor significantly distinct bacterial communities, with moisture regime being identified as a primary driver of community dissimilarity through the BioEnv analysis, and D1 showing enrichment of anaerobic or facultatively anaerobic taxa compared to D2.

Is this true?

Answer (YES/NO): NO